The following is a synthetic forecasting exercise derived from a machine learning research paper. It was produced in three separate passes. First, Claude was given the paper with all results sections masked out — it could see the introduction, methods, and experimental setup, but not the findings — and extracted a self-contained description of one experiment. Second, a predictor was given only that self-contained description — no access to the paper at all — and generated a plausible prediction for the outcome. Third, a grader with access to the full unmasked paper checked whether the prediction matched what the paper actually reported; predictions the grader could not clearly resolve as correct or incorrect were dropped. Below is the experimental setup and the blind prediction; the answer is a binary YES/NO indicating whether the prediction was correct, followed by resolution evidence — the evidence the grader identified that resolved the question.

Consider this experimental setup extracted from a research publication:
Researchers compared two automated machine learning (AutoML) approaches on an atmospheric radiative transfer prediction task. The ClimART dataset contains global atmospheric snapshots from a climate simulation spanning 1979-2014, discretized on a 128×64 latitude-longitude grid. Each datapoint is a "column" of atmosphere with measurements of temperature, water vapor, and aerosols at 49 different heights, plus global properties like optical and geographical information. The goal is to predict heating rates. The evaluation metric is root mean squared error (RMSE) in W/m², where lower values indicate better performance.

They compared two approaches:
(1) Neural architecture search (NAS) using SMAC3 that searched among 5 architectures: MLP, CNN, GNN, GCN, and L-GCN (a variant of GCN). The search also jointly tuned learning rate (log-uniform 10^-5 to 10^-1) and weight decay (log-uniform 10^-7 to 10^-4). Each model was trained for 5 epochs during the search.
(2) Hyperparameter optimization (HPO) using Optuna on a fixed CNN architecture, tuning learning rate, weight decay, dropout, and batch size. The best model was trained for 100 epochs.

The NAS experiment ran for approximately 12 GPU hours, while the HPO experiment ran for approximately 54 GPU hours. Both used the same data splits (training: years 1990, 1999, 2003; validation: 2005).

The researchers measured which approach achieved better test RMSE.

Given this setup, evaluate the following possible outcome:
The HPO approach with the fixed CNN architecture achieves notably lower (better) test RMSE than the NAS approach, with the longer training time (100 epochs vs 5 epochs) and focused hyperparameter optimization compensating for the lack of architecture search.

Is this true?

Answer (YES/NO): YES